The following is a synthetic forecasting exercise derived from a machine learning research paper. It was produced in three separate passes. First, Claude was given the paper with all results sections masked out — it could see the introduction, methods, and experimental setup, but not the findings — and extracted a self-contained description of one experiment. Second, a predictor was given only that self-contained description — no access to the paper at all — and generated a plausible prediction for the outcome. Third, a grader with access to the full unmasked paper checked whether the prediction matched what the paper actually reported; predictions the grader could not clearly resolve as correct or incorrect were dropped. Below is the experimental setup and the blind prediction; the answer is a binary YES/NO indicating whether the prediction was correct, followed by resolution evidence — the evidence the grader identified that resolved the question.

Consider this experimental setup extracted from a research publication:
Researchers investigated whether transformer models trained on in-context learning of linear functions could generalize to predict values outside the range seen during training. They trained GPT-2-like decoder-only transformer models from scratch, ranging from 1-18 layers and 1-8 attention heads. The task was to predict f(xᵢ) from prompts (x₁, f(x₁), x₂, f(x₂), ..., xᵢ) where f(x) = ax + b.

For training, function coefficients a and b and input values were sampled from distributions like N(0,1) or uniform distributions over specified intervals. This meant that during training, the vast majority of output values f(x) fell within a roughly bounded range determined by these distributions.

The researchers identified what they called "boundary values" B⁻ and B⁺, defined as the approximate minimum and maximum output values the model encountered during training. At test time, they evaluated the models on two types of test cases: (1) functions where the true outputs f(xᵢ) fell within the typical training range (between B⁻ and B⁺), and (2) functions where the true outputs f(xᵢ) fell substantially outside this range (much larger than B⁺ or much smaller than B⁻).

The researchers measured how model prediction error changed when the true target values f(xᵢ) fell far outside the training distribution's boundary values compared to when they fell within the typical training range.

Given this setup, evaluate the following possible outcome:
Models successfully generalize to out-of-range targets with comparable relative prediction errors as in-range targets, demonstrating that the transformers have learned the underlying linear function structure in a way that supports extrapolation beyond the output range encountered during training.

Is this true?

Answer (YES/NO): NO